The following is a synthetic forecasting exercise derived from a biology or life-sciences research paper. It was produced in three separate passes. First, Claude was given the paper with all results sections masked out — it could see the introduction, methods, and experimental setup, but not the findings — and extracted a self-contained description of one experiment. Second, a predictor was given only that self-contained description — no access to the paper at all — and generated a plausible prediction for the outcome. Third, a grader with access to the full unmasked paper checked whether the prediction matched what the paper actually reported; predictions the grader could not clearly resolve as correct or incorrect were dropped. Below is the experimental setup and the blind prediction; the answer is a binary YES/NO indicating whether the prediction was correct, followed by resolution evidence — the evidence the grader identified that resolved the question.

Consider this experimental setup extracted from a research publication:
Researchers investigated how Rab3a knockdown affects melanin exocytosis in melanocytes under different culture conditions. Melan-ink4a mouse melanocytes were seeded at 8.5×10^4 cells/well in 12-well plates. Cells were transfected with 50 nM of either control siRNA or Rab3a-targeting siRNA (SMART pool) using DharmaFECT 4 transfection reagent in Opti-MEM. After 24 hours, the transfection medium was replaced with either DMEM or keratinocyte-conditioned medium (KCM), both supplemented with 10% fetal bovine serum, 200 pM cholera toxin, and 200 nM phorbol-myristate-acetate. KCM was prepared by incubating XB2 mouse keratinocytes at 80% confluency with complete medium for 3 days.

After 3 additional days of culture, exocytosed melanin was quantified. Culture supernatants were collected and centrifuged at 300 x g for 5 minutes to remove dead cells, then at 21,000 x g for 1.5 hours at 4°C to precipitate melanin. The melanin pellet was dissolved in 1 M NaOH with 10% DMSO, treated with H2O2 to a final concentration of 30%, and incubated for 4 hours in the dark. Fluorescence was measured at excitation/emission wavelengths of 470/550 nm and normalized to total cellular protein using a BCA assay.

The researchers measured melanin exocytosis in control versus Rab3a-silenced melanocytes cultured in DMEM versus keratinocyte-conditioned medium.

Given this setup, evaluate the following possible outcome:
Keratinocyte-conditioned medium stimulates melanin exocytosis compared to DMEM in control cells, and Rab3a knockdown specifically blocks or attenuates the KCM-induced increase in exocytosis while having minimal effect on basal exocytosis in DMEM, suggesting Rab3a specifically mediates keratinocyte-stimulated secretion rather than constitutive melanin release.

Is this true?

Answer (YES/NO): YES